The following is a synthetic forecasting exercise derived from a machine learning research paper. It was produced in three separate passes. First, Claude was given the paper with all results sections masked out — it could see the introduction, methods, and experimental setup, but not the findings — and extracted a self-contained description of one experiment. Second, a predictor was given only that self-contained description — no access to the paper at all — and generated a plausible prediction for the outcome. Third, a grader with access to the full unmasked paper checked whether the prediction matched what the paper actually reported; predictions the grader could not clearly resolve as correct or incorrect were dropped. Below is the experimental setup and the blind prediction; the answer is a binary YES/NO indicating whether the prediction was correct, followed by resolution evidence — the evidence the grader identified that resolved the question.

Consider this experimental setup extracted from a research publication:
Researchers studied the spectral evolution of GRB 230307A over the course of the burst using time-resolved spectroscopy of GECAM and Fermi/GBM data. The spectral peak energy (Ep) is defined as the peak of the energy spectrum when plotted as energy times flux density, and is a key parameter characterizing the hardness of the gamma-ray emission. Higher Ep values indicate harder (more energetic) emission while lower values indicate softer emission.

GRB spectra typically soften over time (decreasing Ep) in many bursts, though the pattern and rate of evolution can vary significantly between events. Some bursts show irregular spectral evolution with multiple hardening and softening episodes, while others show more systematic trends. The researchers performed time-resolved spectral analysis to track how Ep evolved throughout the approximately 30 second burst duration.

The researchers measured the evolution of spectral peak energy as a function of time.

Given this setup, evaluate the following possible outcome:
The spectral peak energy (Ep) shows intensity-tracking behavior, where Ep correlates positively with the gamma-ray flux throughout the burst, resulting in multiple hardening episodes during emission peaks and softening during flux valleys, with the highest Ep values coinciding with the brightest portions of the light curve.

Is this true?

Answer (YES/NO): NO